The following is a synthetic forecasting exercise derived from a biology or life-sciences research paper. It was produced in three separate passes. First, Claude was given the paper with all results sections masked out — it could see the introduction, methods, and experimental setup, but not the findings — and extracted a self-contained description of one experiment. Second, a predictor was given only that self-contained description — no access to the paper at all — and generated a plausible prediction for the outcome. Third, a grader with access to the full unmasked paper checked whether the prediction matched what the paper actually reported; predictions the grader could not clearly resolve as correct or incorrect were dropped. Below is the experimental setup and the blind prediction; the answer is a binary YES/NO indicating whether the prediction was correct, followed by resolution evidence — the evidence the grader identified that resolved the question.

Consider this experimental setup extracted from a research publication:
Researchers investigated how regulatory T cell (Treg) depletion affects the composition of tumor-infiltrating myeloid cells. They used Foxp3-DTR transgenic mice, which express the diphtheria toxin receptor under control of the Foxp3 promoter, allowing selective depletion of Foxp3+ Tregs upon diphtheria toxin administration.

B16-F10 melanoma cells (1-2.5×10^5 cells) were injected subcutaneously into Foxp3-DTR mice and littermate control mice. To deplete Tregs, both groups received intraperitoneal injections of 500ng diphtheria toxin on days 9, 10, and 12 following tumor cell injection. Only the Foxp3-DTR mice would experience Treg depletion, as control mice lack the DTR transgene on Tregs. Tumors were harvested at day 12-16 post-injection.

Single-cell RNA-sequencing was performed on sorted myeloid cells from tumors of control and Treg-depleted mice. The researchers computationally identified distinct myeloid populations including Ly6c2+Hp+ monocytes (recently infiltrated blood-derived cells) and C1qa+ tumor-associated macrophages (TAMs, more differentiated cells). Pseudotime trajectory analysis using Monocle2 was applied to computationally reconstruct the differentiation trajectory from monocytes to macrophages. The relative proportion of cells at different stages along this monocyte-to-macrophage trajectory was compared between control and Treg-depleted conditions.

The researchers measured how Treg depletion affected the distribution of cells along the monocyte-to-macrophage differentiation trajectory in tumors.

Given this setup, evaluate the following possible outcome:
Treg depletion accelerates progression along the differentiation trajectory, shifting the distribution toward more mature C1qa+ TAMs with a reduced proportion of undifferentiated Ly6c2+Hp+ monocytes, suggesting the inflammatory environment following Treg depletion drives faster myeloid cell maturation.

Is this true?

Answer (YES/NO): NO